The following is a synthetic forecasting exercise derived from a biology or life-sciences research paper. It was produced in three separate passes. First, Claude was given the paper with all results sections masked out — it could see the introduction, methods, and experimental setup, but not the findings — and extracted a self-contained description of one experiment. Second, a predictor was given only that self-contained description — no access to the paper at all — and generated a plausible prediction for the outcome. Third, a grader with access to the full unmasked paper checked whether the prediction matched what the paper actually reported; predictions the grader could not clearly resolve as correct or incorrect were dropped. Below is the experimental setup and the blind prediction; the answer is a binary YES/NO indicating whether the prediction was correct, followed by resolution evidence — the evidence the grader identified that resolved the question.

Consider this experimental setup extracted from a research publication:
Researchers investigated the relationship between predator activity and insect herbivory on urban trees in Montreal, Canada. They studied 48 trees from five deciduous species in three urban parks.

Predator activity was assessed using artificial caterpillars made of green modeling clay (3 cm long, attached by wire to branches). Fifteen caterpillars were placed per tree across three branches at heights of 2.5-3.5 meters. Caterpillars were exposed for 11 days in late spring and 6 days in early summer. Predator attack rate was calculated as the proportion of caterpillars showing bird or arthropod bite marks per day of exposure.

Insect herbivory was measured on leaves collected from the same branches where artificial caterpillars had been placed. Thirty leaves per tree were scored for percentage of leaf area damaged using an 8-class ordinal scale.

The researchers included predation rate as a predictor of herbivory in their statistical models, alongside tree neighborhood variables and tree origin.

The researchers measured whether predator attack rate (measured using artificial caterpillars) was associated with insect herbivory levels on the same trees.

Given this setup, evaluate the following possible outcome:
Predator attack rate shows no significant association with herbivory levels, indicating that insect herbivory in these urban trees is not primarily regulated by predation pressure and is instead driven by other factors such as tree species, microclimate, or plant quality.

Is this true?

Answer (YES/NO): NO